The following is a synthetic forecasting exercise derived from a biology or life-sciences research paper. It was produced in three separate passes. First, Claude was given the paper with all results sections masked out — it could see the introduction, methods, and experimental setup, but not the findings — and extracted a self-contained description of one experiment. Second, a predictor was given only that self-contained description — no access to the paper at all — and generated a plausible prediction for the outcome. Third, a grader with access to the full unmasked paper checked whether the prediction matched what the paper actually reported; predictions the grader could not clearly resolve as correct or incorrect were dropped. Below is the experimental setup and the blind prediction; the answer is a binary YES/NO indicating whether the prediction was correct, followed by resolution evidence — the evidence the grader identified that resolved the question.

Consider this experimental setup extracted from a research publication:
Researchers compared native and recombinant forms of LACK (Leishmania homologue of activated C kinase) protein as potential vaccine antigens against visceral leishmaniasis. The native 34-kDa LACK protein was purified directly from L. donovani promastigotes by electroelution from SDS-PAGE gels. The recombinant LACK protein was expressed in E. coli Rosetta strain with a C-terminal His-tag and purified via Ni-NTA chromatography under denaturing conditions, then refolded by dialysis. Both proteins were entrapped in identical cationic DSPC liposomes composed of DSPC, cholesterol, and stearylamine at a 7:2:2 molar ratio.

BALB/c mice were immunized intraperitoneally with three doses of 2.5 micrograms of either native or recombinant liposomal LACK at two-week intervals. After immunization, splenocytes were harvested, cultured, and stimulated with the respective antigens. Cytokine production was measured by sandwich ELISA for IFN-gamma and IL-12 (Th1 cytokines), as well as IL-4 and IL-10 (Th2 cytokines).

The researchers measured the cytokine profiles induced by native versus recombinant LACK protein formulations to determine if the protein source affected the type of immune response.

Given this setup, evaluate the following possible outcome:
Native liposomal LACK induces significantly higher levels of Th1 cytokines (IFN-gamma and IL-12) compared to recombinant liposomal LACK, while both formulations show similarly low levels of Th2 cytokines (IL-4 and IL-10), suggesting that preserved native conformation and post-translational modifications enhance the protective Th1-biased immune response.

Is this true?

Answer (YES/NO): NO